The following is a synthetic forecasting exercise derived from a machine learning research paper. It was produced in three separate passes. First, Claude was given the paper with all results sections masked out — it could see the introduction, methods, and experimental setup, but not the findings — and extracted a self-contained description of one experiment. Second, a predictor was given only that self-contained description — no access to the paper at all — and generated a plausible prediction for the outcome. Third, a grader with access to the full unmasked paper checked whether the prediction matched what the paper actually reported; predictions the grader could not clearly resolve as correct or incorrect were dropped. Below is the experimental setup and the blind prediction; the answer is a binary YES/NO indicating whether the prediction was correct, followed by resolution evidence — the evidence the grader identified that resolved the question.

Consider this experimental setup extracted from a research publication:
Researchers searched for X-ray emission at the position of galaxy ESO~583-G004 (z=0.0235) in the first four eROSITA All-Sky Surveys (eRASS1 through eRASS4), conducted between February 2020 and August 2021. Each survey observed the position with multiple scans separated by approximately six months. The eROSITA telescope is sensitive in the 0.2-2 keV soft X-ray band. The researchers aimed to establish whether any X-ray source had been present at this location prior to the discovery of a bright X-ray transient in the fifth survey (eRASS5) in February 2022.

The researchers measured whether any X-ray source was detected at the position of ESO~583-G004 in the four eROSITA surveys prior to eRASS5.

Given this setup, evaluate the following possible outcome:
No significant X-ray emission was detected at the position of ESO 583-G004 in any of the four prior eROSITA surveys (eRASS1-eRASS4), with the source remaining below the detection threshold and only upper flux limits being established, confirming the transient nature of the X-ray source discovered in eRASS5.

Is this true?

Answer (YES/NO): YES